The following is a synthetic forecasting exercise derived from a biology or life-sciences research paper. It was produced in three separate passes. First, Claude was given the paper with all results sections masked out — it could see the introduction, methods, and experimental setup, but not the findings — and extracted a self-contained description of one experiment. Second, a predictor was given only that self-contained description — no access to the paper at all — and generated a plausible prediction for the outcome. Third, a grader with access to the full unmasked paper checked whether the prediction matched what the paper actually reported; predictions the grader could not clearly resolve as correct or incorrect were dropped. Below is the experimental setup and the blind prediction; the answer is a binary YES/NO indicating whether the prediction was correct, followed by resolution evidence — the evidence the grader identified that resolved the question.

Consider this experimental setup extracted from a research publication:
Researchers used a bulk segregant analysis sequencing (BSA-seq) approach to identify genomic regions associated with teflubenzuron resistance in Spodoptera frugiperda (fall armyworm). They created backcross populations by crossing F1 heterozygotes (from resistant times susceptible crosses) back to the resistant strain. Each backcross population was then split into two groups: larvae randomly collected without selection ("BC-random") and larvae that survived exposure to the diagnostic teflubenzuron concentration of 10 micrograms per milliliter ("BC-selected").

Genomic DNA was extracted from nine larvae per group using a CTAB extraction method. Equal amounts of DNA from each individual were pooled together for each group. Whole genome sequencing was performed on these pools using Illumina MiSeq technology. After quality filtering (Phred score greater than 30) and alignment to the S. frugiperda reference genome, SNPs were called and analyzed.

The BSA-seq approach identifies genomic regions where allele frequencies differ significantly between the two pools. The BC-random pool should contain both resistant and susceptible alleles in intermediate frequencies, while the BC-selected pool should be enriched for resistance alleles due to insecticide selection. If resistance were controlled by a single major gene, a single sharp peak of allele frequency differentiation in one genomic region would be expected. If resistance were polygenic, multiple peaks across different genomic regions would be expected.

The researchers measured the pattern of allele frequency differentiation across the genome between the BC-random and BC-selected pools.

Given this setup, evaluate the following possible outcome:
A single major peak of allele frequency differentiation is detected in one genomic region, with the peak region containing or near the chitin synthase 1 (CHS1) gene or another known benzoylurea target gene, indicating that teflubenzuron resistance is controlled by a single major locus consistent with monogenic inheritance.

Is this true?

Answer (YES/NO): NO